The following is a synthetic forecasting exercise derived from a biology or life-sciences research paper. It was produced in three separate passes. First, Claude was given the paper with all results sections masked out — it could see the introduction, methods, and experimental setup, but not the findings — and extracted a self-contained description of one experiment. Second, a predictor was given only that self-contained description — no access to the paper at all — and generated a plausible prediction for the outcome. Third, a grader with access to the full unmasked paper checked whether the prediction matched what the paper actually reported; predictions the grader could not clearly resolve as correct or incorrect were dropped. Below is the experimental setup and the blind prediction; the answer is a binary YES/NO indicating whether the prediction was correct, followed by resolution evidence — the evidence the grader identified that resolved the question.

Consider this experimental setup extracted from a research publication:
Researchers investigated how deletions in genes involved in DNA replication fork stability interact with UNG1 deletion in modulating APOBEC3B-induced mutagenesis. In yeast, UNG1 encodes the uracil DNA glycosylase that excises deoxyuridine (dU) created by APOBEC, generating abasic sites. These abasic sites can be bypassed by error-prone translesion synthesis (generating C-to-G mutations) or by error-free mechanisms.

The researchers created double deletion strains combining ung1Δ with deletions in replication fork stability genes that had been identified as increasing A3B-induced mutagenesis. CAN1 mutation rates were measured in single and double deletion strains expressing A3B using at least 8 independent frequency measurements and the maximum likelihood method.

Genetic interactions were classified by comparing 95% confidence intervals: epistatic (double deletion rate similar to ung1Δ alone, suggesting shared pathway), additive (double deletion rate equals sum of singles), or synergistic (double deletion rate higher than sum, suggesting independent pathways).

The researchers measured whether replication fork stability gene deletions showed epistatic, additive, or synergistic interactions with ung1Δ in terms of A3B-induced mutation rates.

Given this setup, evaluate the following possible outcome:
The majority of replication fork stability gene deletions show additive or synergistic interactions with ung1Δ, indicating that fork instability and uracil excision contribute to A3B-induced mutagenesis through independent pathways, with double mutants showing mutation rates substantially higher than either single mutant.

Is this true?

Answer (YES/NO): YES